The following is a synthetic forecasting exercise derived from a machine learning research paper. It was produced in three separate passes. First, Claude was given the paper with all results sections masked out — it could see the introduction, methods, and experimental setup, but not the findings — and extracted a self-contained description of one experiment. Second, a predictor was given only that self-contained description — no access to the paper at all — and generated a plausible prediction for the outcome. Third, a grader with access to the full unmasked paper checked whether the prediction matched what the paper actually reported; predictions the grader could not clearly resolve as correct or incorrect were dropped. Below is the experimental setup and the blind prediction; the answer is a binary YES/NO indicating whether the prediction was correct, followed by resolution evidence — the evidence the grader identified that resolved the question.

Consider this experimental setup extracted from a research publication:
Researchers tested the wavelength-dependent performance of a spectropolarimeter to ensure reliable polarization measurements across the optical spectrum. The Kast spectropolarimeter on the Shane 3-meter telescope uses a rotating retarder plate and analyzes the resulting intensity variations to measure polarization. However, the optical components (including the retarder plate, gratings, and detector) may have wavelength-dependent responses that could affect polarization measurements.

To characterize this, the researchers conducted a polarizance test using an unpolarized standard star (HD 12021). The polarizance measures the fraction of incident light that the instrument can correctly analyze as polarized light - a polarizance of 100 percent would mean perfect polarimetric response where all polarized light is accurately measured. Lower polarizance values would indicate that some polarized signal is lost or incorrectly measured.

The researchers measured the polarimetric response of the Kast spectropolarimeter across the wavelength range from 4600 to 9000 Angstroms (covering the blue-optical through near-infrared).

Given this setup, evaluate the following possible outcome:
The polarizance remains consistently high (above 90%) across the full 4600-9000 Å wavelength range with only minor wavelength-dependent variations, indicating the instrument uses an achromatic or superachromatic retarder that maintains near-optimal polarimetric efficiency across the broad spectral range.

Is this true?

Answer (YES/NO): YES